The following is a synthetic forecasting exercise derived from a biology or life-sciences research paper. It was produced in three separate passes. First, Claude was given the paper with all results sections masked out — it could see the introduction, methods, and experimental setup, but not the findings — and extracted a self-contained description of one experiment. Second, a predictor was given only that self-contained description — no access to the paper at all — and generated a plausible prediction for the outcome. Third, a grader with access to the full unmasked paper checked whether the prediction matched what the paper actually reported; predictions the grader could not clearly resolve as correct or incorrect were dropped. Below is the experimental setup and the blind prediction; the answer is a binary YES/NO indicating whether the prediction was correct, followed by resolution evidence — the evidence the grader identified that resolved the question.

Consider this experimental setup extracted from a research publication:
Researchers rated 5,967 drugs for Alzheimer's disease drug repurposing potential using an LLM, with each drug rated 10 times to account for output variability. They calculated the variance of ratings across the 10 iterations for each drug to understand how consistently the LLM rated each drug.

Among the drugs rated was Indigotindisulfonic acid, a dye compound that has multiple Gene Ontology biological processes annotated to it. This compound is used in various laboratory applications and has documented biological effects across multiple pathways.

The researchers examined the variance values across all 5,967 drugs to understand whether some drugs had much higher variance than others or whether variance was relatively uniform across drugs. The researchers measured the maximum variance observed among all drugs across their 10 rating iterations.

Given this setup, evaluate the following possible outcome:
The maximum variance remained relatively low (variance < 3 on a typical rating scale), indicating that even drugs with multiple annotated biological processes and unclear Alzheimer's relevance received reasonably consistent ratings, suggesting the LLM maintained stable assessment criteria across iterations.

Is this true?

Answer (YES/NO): NO